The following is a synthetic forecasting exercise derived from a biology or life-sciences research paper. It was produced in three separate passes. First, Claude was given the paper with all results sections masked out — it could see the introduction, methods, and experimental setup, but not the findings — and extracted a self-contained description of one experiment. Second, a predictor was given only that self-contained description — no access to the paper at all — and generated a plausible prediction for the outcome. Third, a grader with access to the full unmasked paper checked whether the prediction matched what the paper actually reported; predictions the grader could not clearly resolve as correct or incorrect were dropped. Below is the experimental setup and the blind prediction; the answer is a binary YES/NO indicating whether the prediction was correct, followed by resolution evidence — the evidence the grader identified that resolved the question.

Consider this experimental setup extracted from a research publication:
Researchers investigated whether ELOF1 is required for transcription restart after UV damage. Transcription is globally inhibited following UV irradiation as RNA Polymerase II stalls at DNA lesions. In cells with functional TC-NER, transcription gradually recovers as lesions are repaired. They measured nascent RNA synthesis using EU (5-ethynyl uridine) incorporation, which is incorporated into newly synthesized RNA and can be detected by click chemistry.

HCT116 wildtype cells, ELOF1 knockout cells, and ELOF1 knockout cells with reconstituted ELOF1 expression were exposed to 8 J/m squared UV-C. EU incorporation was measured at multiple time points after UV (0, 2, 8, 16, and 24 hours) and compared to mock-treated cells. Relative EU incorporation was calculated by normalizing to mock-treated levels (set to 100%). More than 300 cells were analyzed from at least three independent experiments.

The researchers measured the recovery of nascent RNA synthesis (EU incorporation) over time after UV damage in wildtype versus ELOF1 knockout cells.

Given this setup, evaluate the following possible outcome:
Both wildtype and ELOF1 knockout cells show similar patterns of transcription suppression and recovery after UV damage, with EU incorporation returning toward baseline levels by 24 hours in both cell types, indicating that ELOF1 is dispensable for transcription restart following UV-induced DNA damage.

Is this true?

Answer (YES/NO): NO